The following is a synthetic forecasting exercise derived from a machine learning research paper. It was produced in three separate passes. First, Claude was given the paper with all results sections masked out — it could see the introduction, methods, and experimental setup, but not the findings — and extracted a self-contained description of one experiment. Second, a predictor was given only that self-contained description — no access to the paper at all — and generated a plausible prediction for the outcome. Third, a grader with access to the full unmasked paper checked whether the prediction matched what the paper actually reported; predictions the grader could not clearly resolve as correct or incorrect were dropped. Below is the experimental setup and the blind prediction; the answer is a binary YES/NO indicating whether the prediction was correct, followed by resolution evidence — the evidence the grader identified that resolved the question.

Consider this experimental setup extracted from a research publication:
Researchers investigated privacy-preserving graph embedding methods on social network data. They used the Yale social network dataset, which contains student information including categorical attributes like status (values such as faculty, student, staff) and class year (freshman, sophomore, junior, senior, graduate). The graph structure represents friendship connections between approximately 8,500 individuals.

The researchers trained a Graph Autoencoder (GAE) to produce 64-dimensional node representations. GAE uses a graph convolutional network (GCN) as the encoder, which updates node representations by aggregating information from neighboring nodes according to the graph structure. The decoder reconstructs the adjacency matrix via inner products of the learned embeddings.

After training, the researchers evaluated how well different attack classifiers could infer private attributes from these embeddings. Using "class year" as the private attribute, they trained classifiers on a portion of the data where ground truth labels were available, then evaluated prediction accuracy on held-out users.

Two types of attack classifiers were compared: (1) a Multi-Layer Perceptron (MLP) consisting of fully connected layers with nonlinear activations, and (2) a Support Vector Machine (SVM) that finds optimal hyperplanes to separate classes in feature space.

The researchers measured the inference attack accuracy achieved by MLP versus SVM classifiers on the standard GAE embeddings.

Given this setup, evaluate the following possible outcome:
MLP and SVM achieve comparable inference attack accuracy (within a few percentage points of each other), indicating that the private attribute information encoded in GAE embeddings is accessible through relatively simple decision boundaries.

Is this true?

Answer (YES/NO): YES